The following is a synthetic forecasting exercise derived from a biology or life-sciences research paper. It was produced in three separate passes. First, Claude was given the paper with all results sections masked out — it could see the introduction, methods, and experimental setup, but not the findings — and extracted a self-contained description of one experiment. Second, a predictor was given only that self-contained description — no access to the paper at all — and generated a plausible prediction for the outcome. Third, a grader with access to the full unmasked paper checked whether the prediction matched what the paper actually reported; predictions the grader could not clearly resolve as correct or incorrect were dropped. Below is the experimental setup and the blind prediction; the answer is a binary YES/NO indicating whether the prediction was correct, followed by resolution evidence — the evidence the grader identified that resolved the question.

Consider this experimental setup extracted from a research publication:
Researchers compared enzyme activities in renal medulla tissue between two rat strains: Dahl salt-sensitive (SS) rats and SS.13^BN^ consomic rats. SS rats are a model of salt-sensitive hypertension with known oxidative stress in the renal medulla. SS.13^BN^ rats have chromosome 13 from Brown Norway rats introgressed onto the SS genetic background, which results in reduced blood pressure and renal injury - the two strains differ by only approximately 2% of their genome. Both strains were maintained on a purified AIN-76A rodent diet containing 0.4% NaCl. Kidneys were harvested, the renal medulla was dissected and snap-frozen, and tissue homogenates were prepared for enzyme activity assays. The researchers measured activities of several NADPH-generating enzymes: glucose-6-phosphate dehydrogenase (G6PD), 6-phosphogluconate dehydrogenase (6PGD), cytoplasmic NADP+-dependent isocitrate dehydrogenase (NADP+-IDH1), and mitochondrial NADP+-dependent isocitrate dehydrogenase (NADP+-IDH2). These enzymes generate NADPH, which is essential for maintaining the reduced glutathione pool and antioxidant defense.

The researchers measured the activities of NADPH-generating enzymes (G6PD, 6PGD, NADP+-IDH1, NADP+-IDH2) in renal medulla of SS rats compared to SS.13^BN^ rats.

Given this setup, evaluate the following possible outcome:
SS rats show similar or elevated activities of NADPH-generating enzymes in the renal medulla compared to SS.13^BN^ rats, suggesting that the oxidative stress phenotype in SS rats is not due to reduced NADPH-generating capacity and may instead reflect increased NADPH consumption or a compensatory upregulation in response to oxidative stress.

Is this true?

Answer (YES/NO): YES